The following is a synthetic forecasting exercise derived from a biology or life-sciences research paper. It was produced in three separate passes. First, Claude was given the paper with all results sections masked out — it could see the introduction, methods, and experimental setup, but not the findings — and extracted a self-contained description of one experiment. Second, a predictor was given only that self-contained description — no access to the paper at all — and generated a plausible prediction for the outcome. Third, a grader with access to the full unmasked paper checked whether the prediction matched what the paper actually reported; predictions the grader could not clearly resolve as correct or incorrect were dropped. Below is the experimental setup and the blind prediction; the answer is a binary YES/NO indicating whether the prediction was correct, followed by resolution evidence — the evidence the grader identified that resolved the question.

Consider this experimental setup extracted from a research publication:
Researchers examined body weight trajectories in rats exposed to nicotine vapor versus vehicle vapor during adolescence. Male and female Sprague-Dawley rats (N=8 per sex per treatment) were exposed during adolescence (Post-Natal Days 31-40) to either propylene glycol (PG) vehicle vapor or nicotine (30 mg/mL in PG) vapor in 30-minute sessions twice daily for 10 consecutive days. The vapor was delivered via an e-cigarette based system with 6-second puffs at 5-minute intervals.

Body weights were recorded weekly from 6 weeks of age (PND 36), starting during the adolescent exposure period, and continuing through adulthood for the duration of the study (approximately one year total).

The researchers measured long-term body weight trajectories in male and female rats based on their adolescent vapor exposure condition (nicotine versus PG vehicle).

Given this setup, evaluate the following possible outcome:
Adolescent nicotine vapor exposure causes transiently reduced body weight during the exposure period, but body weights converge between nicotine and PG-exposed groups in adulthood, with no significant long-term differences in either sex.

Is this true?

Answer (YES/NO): NO